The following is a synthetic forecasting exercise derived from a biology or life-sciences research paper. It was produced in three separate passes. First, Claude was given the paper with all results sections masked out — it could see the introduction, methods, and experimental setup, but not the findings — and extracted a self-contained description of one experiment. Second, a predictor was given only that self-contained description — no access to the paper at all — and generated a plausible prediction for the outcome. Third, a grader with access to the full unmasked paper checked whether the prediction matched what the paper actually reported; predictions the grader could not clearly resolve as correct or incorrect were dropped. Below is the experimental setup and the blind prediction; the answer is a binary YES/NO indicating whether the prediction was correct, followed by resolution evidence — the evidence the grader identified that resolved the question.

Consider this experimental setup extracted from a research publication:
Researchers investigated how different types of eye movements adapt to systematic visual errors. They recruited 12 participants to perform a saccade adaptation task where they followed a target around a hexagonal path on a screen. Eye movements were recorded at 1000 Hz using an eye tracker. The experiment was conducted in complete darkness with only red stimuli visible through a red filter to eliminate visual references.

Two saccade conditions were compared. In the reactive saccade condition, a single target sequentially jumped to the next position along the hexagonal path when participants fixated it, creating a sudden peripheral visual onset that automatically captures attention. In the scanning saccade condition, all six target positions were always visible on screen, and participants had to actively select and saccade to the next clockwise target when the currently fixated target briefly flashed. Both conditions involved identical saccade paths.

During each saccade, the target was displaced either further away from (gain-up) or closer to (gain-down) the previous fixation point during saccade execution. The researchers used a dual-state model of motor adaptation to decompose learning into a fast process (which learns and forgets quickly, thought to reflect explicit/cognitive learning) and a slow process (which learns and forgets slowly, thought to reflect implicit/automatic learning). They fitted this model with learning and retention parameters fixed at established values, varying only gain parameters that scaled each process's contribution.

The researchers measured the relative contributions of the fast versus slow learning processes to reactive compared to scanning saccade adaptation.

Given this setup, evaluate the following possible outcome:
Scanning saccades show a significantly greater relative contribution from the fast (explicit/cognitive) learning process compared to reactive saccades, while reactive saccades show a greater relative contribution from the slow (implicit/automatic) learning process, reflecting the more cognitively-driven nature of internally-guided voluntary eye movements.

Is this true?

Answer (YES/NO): NO